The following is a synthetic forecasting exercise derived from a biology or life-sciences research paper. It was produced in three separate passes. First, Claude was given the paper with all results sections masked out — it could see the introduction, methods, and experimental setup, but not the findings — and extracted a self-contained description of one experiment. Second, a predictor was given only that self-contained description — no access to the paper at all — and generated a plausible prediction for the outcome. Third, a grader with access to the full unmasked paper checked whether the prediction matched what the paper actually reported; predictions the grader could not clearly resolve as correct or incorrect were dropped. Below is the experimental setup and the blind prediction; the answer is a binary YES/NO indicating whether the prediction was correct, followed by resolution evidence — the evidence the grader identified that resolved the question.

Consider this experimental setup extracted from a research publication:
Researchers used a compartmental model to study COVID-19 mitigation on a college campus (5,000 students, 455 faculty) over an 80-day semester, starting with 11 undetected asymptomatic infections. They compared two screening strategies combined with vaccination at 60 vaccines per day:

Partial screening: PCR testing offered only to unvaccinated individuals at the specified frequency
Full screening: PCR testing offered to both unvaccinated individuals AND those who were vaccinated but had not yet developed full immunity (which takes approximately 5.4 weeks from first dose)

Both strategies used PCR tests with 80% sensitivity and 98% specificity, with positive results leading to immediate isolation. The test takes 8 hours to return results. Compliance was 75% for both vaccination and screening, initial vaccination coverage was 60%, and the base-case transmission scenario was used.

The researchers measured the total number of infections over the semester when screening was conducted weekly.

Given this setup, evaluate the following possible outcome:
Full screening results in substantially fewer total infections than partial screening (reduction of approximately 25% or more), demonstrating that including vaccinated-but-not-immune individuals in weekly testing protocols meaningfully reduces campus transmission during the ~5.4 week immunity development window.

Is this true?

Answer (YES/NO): NO